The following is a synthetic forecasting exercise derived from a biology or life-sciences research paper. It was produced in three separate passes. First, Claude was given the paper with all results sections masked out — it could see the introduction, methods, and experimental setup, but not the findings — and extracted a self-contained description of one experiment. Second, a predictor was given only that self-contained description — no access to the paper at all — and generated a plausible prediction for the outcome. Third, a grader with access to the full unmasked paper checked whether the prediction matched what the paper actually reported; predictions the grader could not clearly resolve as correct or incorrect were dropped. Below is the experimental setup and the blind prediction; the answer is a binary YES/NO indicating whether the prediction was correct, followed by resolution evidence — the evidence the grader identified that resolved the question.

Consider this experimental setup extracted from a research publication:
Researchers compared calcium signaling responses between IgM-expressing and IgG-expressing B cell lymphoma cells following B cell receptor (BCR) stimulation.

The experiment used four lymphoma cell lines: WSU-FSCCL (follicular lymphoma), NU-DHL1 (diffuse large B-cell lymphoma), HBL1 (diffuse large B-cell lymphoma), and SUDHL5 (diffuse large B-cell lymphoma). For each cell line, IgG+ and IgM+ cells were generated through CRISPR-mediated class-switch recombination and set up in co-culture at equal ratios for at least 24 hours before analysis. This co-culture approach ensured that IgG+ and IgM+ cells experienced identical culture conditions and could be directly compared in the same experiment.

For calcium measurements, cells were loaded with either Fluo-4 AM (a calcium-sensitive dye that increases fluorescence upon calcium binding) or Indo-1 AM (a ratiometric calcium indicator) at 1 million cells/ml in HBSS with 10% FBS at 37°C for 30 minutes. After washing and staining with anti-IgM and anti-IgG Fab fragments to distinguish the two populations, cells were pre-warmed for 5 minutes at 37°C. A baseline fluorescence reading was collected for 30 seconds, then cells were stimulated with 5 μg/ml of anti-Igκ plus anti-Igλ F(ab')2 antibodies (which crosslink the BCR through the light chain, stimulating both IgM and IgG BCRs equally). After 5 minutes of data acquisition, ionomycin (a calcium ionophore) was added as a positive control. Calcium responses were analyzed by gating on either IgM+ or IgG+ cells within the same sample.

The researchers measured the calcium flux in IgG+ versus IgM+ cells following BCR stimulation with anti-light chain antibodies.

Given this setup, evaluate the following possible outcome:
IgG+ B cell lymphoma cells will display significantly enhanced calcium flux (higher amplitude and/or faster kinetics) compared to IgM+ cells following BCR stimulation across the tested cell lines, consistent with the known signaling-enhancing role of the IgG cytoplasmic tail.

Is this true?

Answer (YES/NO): NO